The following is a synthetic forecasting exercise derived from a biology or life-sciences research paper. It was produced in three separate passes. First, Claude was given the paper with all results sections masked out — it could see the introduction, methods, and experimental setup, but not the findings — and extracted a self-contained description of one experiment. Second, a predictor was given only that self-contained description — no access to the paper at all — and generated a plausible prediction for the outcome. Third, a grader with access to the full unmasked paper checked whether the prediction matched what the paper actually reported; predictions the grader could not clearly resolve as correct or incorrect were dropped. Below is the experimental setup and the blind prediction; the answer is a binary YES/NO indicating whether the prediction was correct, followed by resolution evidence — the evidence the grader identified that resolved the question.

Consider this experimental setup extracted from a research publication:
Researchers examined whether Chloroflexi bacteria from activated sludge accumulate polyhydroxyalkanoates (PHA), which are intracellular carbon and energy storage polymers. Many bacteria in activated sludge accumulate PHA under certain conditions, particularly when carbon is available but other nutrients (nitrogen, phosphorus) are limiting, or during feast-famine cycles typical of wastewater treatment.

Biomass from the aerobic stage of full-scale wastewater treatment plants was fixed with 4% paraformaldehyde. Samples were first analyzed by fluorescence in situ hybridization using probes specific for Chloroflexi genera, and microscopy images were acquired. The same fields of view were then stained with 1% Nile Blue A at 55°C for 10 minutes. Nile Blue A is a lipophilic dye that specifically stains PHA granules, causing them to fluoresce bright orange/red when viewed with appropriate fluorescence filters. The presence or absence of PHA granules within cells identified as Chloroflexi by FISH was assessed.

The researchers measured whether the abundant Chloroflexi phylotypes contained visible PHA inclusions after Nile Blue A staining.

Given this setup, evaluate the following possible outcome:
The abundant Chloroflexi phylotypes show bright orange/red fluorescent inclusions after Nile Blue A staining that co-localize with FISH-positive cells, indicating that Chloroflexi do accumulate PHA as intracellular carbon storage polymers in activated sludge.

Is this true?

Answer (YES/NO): NO